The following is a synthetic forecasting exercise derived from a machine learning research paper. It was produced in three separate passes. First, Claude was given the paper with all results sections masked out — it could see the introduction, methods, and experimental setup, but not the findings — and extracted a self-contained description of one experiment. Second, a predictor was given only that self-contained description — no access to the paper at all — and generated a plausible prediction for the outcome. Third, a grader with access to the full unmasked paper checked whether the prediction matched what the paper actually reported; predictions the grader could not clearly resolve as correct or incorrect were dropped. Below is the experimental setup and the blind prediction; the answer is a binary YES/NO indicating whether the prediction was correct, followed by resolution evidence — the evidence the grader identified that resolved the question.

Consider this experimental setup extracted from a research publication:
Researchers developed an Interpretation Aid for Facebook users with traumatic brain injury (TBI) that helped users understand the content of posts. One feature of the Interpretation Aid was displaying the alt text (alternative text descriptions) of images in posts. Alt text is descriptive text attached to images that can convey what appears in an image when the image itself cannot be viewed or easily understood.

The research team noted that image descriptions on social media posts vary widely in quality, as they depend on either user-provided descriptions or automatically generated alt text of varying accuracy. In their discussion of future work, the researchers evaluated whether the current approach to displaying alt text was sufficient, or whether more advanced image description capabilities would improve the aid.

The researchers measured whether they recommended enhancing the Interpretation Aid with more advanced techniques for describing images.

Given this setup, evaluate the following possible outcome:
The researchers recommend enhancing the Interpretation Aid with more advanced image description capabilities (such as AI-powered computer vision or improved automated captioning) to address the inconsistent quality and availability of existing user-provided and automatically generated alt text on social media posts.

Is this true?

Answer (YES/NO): YES